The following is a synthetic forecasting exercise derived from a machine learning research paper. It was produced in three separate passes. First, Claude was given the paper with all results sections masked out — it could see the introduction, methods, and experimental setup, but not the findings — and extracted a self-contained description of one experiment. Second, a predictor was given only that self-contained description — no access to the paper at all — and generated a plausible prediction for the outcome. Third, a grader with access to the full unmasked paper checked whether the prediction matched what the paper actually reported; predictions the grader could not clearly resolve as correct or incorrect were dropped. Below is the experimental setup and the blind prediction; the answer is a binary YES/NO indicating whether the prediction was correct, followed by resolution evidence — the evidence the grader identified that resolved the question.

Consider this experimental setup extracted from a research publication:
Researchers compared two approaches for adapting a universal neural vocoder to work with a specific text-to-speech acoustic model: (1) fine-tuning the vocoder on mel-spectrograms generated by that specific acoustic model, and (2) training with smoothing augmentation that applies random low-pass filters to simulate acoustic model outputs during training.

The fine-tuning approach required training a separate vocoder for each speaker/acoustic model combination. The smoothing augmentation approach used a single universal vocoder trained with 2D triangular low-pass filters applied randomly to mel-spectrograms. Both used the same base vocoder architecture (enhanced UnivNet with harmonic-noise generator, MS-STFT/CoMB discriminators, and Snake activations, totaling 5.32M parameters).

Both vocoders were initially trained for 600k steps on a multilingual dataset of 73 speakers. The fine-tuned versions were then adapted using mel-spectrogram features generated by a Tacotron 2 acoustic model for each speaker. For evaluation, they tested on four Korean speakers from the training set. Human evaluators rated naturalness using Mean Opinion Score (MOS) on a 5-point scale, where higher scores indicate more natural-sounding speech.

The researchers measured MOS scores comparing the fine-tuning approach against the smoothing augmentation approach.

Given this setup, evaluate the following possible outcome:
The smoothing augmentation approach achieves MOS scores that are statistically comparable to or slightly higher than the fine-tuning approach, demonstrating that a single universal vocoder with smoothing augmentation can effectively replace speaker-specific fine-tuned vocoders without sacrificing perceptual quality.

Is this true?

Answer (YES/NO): NO